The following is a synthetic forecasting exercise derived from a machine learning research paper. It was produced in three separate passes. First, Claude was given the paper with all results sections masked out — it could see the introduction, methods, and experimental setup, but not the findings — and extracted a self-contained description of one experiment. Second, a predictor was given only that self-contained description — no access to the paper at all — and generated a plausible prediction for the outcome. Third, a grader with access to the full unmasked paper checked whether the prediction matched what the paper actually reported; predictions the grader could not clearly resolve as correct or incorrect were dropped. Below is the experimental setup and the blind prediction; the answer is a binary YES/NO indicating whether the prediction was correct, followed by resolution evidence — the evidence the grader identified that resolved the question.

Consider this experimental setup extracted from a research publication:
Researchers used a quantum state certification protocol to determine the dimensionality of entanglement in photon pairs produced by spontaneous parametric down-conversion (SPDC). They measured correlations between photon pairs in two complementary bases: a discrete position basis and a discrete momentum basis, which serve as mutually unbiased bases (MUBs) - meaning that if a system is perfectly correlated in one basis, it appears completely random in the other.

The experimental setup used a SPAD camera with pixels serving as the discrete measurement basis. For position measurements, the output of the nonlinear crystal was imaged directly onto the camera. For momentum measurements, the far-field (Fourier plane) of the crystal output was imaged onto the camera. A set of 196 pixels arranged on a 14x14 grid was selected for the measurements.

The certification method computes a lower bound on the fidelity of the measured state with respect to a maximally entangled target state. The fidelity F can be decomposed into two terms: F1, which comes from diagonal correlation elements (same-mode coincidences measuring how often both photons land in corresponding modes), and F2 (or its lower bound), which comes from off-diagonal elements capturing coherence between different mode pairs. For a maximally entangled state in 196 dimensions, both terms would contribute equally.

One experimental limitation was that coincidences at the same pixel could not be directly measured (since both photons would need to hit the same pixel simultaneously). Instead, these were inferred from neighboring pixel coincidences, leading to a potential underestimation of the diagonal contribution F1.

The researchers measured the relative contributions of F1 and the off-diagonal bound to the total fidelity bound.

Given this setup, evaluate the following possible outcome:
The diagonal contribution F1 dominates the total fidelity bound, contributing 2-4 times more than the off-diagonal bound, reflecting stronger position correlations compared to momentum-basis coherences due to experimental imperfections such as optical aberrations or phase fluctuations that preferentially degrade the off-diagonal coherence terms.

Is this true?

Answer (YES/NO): NO